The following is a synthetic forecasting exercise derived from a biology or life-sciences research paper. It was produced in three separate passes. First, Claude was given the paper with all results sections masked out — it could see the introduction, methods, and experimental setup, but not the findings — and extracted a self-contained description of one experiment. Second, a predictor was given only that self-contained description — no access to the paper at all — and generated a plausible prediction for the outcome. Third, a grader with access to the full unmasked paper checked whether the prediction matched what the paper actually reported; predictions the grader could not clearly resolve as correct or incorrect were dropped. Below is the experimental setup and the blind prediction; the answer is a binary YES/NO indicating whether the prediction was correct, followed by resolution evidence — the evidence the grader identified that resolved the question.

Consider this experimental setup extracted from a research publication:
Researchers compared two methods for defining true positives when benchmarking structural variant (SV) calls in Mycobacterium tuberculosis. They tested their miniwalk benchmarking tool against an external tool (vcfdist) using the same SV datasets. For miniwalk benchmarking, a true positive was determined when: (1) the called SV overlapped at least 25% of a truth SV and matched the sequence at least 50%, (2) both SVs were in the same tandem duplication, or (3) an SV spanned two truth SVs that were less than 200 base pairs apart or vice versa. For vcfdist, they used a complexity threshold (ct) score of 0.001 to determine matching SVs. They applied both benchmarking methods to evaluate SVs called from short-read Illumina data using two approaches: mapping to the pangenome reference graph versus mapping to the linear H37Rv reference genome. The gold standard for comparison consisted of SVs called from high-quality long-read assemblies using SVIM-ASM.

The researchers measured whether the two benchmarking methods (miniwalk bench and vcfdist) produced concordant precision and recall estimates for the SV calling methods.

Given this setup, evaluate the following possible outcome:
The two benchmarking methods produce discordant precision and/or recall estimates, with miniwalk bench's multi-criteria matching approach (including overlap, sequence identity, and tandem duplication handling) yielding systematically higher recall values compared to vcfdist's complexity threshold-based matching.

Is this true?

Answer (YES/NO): NO